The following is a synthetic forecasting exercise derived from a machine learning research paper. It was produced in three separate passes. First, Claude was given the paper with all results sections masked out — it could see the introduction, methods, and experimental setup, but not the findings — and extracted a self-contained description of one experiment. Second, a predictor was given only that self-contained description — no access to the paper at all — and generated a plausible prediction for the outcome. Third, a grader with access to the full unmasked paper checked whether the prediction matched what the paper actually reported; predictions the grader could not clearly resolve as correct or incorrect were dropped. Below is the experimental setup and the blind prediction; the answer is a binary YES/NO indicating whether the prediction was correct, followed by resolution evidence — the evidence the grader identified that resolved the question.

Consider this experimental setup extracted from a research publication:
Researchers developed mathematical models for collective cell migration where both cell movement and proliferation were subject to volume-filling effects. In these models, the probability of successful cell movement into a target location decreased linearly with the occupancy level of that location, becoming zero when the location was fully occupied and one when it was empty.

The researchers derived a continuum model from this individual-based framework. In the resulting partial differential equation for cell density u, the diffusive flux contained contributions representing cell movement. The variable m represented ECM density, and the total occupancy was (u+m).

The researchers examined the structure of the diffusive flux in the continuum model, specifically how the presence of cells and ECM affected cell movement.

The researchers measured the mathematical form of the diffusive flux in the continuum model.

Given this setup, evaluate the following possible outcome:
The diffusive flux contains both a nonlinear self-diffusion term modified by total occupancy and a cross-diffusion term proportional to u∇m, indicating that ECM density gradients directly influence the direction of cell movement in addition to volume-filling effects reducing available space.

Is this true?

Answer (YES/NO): YES